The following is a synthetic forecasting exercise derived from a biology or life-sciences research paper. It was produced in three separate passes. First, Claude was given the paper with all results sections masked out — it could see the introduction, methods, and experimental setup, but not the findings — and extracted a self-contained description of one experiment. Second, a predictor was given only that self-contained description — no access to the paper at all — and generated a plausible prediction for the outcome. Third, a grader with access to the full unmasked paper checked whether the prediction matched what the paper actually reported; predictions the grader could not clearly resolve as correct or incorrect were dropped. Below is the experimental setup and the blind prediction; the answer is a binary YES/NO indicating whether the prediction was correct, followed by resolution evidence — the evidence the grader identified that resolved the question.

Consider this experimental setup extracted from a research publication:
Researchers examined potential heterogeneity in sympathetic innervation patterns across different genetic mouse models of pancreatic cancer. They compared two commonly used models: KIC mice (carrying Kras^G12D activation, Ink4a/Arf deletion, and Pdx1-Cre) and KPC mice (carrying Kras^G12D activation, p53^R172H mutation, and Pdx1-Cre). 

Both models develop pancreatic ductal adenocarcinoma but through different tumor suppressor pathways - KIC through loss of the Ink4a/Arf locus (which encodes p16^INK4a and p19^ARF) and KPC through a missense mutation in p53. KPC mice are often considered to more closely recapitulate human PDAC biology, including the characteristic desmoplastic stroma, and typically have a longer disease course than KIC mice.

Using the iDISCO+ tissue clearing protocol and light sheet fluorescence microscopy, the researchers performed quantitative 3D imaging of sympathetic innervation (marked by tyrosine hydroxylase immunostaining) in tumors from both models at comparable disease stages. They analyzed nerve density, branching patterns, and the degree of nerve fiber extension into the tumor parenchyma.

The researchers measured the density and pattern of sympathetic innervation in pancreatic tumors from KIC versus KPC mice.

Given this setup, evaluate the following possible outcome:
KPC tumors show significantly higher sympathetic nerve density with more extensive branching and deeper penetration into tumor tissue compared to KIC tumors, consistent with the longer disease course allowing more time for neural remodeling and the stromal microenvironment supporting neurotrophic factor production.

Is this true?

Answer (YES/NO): NO